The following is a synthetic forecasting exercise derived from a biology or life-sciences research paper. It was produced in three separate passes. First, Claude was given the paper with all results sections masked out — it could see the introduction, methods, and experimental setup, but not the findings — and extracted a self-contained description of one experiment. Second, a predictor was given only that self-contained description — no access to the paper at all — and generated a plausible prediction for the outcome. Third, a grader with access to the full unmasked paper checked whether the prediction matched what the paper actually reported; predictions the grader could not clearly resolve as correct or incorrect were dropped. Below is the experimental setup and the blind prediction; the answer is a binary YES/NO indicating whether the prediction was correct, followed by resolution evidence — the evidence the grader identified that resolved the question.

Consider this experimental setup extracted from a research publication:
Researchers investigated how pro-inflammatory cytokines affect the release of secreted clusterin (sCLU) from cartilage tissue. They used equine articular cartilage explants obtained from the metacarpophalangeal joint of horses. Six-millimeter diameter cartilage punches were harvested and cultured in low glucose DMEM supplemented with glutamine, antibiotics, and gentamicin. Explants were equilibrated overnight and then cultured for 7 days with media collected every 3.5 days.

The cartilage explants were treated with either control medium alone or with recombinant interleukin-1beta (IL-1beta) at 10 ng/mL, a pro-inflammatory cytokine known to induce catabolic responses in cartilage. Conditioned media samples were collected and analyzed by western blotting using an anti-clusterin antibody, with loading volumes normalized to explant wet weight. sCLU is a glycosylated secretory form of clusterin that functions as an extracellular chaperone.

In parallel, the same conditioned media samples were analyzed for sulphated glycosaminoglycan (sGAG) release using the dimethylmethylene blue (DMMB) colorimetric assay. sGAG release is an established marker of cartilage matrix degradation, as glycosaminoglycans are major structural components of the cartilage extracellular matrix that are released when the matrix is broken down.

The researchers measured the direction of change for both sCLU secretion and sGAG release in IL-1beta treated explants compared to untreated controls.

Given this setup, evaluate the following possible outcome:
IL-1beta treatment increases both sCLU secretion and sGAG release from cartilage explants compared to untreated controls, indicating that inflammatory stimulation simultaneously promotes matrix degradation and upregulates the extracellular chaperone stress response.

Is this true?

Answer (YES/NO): NO